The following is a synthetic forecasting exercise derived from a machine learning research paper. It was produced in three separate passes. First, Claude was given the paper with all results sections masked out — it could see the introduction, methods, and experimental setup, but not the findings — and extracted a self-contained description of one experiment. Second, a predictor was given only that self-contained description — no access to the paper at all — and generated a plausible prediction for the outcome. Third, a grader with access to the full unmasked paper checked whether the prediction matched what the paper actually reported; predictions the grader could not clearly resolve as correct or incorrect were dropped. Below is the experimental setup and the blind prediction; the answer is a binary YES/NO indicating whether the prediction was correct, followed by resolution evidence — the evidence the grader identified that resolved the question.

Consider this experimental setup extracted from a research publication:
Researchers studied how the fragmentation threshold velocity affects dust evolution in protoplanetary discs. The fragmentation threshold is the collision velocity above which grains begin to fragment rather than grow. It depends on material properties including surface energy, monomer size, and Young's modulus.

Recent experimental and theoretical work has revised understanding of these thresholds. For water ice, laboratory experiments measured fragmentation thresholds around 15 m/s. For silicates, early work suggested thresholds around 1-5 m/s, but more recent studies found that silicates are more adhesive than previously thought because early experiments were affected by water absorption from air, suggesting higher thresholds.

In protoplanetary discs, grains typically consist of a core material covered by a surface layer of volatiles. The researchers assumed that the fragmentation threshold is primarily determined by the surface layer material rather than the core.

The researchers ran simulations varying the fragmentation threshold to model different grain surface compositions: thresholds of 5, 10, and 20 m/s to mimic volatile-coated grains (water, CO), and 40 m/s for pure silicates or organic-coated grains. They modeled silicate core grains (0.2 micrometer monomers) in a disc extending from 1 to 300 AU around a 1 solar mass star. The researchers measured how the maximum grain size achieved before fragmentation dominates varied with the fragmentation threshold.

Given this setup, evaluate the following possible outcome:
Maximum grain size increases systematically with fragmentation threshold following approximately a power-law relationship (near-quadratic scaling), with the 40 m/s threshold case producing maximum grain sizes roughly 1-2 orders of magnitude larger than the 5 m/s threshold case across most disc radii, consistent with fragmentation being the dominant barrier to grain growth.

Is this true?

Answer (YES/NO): NO